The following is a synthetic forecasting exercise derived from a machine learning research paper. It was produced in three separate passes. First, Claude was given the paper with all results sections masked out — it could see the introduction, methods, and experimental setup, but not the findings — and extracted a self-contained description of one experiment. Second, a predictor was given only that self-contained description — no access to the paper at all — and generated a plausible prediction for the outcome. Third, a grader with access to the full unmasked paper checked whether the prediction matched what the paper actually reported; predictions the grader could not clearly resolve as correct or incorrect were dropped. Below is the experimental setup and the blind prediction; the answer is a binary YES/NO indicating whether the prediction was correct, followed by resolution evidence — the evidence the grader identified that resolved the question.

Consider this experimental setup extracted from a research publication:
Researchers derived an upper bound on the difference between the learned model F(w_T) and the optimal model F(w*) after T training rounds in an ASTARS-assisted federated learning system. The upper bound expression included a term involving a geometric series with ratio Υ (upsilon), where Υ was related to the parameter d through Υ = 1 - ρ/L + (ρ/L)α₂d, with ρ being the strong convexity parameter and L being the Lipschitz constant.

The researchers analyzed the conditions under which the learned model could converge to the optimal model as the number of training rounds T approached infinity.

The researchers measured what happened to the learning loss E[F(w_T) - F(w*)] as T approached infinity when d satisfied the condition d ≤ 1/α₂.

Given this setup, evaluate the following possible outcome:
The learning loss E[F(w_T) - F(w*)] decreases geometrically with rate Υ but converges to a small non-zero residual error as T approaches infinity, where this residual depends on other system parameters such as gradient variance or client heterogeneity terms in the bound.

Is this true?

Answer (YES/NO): NO